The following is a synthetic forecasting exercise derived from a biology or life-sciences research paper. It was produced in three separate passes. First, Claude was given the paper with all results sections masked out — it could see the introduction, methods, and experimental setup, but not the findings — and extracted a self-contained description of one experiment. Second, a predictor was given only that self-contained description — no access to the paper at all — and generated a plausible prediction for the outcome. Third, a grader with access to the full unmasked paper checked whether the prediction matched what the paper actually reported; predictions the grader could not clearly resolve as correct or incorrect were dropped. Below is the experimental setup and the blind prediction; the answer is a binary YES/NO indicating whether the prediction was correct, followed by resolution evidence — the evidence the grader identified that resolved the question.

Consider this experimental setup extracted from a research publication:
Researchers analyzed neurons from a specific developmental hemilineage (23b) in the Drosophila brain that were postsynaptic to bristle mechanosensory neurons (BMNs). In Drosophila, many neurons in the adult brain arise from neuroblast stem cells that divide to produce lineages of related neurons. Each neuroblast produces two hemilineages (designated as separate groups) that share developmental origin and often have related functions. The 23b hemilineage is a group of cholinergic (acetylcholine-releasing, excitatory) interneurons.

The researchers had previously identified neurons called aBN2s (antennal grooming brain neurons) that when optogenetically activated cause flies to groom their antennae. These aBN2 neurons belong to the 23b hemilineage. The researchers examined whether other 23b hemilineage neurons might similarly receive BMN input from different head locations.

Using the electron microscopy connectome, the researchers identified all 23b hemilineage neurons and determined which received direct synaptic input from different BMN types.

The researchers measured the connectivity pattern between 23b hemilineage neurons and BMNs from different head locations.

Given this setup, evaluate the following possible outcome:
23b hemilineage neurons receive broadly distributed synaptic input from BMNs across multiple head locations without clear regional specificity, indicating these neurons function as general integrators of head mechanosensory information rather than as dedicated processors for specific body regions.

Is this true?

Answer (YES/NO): NO